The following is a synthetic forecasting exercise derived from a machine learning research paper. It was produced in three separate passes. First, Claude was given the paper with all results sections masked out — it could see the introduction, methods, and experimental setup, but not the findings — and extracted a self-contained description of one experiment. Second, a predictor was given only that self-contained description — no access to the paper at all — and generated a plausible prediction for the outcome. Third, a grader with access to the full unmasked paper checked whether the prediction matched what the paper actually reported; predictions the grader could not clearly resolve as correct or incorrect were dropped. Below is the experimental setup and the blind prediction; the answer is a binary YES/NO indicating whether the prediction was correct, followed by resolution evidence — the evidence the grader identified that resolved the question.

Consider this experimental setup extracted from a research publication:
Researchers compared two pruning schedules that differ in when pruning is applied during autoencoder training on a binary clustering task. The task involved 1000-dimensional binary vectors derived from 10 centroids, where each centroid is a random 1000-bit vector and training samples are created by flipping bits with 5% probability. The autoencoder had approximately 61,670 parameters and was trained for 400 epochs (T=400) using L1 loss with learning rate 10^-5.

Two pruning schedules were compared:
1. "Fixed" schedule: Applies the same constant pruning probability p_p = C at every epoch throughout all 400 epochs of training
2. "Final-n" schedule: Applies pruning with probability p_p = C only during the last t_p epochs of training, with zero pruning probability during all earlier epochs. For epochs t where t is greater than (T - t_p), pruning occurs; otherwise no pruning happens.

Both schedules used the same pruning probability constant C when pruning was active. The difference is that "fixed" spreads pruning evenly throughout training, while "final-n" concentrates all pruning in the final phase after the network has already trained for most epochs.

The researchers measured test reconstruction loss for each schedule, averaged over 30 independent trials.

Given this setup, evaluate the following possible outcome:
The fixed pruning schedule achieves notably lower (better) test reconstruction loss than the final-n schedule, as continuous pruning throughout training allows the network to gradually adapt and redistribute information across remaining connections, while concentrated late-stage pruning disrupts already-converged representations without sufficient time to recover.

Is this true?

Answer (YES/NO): NO